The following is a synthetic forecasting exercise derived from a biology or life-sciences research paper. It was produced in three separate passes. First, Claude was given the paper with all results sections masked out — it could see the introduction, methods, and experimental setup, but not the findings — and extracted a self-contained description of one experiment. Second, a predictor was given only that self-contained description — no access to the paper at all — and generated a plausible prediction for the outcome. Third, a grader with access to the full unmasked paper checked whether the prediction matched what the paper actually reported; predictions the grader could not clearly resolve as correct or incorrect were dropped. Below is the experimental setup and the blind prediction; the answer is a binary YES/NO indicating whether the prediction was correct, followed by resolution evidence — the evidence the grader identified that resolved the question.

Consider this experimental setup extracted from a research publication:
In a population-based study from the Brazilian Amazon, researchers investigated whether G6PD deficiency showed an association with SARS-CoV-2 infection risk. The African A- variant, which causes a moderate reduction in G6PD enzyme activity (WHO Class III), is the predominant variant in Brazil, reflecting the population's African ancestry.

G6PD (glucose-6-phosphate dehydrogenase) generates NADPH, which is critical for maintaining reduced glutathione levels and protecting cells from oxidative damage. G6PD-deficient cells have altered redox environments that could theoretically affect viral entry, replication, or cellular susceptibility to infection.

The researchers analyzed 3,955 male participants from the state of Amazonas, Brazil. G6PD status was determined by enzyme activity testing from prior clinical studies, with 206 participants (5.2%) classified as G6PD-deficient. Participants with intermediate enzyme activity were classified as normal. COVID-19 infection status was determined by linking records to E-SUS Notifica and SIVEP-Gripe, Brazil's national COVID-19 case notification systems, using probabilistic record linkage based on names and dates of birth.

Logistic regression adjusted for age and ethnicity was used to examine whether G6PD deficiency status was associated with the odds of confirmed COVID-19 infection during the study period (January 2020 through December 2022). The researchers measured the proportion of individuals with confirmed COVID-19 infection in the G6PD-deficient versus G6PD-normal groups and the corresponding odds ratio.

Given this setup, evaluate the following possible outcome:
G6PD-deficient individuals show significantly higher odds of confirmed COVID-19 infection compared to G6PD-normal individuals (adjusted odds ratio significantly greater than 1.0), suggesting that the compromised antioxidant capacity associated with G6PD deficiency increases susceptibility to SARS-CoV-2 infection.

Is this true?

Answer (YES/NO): NO